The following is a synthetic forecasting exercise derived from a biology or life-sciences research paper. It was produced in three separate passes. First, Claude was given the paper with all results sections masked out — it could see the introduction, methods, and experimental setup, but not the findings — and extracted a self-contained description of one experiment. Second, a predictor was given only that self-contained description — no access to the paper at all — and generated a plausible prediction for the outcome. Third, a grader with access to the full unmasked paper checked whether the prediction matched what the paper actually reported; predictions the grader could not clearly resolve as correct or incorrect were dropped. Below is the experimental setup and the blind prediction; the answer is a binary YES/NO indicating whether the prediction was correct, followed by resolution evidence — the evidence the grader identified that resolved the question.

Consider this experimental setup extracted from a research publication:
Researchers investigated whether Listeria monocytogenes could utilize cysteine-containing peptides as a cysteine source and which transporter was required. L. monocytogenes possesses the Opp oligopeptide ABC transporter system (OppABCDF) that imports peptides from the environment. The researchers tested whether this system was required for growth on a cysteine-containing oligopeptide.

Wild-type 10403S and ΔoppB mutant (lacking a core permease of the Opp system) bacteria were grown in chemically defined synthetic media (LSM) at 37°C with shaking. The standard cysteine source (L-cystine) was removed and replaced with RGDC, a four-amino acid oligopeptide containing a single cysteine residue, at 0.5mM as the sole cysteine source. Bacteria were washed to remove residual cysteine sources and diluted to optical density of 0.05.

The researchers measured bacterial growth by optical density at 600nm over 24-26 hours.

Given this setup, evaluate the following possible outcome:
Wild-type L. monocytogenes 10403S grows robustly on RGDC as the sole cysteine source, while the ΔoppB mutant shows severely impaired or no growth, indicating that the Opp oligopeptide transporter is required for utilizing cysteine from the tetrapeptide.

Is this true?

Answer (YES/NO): NO